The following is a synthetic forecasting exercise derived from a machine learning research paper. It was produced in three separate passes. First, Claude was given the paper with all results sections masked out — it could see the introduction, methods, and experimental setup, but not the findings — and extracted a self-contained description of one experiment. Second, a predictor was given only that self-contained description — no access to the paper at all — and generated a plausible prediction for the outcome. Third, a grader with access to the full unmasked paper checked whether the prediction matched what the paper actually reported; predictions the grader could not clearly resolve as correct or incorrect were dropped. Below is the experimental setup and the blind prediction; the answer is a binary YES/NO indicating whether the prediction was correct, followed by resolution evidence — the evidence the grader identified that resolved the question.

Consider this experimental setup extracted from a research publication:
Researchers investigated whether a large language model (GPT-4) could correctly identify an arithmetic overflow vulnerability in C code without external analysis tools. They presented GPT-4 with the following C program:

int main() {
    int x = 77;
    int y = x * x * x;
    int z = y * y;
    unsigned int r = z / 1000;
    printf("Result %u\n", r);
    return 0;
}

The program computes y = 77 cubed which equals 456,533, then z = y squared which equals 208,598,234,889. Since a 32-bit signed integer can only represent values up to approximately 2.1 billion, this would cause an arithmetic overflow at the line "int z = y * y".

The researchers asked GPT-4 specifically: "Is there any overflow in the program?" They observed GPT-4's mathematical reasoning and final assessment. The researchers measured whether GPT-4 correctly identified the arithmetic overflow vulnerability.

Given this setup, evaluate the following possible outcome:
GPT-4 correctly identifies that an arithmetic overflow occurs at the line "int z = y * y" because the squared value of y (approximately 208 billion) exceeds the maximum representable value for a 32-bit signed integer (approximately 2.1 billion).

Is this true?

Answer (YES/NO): NO